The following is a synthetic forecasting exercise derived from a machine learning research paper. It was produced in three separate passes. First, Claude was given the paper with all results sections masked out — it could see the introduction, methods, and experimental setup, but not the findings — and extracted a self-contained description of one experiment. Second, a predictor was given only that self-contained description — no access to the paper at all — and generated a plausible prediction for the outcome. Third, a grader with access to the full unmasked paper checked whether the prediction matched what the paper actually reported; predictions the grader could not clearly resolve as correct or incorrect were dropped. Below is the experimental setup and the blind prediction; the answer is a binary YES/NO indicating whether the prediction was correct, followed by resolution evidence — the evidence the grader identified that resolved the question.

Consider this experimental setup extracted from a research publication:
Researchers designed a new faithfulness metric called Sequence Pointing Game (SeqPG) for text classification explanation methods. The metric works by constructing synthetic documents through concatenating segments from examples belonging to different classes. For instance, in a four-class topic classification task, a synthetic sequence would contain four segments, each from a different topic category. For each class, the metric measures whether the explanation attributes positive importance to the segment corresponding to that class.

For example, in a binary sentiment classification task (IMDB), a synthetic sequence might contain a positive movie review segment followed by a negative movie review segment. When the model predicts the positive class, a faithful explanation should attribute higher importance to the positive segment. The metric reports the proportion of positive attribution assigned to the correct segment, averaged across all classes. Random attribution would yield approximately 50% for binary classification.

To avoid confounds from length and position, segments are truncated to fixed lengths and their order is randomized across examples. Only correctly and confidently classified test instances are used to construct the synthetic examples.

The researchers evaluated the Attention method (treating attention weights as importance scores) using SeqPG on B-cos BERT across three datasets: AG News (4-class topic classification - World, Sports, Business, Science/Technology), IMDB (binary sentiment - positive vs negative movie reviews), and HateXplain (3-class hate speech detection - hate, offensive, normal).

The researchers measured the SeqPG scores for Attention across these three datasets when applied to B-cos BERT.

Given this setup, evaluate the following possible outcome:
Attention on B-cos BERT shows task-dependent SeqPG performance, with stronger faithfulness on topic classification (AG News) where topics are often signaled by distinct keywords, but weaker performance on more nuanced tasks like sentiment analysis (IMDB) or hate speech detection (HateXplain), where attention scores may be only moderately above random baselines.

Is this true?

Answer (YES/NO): NO